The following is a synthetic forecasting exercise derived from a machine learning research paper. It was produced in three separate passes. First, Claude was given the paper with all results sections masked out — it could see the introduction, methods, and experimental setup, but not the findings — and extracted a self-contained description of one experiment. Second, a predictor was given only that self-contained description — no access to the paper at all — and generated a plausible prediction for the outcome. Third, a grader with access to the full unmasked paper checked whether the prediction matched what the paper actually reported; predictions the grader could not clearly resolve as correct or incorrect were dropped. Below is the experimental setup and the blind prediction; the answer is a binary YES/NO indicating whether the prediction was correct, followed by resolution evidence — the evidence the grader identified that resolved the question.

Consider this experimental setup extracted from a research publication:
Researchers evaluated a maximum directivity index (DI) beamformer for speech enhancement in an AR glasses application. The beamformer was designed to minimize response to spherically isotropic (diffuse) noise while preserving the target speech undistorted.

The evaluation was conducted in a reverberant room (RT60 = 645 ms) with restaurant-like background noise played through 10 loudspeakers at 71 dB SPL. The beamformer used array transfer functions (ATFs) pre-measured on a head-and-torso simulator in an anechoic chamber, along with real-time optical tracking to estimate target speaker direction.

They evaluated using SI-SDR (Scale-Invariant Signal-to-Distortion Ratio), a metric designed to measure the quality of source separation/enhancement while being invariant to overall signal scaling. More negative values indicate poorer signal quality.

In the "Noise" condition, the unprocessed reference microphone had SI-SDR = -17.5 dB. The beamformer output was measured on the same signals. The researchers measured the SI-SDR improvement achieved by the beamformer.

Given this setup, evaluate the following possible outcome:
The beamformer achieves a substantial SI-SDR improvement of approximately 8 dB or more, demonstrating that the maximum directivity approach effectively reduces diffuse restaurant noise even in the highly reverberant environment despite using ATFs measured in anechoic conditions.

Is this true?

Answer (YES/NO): NO